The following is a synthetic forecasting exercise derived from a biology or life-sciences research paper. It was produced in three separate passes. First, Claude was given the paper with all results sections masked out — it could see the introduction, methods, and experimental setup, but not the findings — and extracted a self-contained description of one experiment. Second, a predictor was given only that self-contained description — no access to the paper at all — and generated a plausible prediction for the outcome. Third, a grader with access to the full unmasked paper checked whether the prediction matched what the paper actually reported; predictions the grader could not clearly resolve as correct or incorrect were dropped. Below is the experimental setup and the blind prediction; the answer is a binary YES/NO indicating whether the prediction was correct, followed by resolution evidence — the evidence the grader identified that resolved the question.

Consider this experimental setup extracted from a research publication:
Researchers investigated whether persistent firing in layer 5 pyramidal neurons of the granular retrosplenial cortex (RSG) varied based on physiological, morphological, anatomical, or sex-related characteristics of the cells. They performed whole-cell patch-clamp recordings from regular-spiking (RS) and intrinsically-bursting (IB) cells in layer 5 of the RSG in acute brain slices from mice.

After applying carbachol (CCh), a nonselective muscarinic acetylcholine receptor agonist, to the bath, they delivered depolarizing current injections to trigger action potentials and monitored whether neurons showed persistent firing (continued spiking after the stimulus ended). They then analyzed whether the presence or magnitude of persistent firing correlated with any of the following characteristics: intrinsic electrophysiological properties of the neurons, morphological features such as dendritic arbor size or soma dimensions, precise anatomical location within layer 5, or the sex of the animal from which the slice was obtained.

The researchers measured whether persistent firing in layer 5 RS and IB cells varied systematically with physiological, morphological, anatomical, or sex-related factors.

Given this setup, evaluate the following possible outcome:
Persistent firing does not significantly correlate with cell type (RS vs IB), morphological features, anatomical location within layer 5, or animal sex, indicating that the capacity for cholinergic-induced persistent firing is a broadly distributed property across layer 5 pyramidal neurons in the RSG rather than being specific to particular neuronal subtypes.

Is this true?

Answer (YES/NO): YES